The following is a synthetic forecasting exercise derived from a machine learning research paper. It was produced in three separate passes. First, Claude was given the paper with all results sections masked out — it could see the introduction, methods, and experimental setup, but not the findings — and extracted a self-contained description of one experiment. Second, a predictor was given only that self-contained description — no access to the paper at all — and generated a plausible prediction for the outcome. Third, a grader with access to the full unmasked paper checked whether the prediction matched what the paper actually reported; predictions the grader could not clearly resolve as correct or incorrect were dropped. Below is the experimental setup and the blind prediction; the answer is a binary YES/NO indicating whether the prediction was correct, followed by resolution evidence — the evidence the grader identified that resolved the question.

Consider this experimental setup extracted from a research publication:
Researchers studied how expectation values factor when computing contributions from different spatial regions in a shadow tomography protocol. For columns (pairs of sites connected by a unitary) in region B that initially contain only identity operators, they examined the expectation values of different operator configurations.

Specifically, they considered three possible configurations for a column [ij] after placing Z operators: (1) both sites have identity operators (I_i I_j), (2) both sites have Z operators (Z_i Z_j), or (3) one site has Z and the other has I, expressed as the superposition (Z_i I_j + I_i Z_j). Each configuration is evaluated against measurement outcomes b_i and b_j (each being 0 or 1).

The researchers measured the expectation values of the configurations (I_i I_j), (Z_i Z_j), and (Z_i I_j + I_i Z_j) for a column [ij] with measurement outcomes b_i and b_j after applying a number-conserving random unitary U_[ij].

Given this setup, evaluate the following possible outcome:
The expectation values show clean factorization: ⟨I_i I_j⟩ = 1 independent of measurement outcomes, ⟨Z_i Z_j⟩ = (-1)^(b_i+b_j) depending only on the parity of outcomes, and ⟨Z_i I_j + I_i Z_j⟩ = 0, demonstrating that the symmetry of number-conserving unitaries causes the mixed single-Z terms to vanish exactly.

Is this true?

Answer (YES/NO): NO